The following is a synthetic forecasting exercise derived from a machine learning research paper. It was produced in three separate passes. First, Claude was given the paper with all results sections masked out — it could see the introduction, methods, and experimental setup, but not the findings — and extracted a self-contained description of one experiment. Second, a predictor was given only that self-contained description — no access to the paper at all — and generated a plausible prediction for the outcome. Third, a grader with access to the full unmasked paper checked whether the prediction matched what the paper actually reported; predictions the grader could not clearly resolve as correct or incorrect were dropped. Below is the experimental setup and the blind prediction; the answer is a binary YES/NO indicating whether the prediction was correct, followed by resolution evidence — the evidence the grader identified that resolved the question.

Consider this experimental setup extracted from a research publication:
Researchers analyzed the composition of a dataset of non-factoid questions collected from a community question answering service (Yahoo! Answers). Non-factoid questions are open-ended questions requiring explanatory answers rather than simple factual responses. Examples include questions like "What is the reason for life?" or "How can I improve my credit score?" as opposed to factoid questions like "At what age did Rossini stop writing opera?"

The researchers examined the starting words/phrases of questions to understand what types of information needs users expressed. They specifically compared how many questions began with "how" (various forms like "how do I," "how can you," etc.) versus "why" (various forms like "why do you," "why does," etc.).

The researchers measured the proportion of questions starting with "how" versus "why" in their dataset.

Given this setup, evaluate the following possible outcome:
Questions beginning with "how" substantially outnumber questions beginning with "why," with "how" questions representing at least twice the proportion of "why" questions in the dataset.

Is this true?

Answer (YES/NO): NO